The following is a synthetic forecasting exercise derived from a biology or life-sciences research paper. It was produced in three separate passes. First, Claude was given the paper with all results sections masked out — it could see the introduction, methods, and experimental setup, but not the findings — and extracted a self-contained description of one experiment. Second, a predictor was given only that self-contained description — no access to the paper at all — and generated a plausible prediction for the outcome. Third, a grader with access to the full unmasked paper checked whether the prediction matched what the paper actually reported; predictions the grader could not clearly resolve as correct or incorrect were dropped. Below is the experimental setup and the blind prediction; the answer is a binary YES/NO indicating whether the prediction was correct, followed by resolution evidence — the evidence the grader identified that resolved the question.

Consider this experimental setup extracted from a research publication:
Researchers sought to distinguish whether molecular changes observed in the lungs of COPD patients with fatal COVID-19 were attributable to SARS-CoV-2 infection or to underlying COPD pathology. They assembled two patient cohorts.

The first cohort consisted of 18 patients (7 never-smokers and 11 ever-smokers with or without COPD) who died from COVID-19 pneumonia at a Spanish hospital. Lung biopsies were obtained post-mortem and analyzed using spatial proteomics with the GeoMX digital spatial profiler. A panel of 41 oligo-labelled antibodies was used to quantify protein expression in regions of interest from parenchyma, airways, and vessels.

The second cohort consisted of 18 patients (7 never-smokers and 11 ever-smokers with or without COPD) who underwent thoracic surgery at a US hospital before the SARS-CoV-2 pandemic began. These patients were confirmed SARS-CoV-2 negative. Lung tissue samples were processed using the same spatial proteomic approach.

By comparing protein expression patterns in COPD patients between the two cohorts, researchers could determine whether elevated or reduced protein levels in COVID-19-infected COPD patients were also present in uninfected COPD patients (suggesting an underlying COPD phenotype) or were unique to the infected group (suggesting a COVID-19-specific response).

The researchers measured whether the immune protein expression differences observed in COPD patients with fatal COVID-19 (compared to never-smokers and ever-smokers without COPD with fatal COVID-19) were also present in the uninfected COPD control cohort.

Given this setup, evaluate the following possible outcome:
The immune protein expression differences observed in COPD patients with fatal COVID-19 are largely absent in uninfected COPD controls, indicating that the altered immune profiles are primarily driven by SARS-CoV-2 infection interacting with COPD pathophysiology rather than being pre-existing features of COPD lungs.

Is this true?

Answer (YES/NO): YES